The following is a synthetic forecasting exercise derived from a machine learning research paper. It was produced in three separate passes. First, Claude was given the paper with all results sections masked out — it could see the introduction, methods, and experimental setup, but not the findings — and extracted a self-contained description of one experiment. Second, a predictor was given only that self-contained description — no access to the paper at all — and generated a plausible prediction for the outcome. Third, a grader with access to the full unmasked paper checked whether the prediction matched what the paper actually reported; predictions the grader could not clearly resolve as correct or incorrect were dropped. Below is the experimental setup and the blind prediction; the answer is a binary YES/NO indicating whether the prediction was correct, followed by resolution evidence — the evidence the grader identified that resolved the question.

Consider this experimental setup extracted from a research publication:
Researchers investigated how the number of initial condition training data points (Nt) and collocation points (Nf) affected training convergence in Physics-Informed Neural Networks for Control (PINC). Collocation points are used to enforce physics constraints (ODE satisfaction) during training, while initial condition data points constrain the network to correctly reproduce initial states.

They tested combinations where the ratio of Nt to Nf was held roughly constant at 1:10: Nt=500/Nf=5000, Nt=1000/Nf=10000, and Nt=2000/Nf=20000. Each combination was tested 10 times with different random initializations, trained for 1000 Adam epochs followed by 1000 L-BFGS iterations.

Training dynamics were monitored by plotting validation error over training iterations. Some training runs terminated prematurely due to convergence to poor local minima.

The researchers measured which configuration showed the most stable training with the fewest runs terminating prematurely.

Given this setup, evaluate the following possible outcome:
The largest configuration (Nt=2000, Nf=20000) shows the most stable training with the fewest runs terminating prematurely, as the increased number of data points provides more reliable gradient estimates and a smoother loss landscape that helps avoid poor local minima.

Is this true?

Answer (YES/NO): NO